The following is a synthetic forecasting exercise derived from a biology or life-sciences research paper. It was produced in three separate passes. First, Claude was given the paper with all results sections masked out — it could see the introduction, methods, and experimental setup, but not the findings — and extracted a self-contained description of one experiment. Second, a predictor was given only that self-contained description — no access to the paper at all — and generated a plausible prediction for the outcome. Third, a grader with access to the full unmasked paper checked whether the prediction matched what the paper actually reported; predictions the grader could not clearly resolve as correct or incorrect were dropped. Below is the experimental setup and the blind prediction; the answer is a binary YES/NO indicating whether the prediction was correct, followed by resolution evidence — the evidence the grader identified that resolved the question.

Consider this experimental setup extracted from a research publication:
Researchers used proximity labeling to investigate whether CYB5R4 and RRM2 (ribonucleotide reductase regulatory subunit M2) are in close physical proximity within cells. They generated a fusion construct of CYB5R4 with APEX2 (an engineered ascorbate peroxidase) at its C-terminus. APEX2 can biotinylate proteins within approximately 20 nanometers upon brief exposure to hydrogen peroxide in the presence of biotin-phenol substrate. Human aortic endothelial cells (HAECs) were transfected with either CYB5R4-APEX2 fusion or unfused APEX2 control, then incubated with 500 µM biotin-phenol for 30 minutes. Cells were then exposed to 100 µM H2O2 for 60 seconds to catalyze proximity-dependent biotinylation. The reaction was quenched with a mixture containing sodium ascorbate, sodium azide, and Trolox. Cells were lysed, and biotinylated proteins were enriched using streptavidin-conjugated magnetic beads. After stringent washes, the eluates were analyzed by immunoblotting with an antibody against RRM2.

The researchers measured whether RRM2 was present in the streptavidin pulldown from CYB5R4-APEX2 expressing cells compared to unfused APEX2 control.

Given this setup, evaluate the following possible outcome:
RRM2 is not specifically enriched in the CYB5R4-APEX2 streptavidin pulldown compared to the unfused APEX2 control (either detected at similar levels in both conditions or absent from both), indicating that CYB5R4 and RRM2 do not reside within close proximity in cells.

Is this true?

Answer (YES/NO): NO